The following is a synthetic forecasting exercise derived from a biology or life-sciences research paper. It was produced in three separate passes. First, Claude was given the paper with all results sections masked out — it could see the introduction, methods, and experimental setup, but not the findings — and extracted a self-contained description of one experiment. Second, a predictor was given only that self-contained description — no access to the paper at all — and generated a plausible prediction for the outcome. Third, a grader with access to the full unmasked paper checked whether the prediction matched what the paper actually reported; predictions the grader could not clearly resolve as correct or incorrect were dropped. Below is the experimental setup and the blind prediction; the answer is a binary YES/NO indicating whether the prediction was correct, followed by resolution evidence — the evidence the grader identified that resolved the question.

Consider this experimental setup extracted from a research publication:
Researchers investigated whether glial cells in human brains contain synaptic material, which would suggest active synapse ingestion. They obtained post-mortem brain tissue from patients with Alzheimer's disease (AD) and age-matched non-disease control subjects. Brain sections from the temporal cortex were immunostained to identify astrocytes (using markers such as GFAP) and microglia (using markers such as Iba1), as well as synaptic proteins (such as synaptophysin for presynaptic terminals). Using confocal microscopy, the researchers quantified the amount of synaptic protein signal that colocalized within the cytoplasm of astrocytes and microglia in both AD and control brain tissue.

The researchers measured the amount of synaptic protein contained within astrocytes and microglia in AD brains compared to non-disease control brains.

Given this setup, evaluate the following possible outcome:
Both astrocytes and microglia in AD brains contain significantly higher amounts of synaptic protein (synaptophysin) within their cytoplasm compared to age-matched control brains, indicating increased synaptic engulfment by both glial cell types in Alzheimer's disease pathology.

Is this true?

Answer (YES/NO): YES